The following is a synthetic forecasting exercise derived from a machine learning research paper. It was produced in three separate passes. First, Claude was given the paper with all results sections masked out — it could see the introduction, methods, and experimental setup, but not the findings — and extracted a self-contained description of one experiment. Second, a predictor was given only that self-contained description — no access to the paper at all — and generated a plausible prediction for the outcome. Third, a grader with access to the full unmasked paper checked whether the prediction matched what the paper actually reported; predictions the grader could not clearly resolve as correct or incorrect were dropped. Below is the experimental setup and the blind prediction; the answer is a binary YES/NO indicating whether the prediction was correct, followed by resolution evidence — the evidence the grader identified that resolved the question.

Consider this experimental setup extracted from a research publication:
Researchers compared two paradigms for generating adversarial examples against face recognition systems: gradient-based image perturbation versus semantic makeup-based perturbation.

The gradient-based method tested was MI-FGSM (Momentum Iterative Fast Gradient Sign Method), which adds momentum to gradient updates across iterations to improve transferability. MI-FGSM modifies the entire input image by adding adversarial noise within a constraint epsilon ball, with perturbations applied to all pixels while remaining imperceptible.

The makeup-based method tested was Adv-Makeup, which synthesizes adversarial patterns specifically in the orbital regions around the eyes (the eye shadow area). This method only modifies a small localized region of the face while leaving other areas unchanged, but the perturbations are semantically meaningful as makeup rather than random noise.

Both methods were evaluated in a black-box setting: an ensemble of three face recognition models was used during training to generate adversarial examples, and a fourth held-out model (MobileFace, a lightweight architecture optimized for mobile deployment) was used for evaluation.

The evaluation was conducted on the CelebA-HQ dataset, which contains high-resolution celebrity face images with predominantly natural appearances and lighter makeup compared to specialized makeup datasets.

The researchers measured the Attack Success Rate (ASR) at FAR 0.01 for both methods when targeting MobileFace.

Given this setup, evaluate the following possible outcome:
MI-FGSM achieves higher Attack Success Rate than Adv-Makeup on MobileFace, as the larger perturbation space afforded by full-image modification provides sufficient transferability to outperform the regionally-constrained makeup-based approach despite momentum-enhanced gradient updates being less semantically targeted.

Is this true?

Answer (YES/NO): NO